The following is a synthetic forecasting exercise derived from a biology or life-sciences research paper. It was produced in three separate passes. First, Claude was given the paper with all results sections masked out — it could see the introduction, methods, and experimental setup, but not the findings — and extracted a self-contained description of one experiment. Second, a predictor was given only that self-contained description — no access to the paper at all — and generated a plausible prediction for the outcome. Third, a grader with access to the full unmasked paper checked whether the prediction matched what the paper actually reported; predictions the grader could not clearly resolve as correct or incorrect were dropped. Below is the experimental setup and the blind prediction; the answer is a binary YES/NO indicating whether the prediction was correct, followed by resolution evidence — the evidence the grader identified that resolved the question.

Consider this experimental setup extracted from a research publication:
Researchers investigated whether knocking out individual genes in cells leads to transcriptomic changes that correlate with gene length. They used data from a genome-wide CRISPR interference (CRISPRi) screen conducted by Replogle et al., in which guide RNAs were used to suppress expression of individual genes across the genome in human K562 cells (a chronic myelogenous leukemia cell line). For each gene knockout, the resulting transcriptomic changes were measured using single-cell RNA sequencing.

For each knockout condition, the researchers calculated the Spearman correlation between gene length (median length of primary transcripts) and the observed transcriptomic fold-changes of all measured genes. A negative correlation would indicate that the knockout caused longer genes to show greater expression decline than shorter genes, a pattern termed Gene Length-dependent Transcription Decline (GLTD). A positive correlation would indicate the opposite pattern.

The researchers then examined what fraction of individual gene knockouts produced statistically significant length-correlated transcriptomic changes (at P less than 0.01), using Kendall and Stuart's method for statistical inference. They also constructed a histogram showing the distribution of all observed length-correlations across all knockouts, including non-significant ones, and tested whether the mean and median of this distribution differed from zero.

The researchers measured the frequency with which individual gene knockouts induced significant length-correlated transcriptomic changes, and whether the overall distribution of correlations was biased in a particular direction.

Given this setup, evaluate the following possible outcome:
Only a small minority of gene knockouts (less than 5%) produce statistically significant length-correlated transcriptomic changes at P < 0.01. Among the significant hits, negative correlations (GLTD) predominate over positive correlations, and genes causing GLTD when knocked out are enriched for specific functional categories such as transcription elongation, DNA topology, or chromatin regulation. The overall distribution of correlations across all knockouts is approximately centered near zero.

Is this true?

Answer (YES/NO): NO